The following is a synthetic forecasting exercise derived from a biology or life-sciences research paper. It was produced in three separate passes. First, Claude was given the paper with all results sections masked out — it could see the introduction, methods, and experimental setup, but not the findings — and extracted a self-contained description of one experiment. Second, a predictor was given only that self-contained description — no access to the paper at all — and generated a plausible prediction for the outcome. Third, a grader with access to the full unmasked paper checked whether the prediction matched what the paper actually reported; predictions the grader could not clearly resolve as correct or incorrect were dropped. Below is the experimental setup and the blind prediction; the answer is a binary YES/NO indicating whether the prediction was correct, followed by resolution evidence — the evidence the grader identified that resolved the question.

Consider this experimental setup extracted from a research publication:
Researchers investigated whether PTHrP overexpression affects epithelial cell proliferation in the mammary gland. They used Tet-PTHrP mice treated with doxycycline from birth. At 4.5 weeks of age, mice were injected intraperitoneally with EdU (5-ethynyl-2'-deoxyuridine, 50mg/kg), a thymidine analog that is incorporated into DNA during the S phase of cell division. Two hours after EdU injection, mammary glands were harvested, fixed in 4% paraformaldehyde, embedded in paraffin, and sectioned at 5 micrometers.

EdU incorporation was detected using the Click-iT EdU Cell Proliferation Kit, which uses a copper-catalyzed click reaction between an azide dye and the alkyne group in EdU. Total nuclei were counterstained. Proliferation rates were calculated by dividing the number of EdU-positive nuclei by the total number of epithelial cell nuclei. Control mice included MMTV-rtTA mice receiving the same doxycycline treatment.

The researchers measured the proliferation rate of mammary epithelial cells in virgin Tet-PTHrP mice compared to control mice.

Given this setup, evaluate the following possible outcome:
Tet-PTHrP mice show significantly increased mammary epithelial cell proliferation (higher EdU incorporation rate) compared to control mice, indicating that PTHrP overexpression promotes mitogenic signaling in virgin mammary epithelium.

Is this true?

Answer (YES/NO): YES